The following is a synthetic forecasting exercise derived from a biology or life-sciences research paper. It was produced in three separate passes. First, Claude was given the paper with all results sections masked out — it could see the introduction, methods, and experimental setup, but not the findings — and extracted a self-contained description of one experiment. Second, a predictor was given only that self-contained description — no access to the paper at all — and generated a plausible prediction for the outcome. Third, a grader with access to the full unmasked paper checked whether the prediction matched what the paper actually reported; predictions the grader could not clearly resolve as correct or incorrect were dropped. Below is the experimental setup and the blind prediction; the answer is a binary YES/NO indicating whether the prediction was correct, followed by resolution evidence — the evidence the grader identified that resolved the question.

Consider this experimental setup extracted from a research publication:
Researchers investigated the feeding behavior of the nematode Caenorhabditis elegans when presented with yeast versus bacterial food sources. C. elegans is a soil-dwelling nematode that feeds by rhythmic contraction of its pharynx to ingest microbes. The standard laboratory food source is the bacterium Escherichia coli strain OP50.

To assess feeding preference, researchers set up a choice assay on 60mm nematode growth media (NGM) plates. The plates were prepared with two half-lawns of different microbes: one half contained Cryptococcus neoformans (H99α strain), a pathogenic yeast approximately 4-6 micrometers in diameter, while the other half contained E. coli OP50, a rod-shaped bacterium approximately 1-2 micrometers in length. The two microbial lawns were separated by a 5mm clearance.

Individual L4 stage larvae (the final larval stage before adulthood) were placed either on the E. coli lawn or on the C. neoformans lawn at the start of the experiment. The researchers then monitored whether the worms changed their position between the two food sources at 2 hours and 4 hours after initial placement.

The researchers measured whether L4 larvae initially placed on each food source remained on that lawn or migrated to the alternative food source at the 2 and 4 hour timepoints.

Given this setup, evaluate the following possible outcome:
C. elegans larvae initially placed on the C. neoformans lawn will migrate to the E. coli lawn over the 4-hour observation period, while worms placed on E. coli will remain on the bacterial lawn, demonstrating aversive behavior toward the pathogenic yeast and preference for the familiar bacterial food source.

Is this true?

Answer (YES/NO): YES